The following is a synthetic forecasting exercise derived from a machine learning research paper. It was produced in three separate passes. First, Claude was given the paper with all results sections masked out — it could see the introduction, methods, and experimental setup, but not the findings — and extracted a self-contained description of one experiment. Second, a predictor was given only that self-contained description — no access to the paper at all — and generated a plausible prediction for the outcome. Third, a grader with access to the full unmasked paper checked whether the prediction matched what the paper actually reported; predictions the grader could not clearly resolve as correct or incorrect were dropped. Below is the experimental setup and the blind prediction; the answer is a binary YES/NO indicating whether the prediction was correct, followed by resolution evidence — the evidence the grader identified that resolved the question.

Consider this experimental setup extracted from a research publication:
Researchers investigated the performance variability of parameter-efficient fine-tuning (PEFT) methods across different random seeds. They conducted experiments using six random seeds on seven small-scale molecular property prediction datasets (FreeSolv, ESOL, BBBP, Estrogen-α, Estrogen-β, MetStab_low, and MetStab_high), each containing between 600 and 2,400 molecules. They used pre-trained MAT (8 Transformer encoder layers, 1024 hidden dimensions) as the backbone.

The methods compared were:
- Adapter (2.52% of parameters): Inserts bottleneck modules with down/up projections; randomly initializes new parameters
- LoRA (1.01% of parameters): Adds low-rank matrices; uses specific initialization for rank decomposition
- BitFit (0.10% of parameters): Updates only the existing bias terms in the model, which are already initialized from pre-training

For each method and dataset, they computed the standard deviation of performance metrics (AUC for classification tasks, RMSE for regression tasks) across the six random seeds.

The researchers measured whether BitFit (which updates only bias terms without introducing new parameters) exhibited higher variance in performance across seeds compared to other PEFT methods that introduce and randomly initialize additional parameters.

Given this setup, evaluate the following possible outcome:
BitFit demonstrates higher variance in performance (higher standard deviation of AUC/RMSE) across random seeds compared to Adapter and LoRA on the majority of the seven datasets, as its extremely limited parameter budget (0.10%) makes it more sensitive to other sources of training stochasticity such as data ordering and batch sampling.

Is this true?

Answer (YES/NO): NO